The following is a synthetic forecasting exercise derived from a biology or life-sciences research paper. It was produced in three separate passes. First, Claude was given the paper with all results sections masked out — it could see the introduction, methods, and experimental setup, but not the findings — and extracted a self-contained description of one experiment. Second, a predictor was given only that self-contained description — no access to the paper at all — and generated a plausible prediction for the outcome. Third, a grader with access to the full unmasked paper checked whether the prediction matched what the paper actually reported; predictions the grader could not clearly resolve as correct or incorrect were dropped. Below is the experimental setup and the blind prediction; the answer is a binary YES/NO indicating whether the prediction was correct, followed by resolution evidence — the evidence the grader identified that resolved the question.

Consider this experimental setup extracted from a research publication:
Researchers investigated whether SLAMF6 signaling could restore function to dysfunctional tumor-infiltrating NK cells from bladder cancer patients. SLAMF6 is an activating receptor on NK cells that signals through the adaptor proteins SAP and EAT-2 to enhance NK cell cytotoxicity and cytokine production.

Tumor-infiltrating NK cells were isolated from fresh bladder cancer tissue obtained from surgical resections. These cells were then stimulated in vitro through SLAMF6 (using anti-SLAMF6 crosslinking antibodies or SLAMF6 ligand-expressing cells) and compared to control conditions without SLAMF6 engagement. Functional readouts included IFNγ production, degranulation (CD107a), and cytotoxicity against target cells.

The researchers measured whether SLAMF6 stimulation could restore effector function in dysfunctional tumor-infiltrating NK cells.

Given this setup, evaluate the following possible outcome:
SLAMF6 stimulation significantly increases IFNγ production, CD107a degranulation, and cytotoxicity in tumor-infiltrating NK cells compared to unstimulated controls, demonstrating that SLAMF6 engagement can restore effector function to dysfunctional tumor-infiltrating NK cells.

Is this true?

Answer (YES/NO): NO